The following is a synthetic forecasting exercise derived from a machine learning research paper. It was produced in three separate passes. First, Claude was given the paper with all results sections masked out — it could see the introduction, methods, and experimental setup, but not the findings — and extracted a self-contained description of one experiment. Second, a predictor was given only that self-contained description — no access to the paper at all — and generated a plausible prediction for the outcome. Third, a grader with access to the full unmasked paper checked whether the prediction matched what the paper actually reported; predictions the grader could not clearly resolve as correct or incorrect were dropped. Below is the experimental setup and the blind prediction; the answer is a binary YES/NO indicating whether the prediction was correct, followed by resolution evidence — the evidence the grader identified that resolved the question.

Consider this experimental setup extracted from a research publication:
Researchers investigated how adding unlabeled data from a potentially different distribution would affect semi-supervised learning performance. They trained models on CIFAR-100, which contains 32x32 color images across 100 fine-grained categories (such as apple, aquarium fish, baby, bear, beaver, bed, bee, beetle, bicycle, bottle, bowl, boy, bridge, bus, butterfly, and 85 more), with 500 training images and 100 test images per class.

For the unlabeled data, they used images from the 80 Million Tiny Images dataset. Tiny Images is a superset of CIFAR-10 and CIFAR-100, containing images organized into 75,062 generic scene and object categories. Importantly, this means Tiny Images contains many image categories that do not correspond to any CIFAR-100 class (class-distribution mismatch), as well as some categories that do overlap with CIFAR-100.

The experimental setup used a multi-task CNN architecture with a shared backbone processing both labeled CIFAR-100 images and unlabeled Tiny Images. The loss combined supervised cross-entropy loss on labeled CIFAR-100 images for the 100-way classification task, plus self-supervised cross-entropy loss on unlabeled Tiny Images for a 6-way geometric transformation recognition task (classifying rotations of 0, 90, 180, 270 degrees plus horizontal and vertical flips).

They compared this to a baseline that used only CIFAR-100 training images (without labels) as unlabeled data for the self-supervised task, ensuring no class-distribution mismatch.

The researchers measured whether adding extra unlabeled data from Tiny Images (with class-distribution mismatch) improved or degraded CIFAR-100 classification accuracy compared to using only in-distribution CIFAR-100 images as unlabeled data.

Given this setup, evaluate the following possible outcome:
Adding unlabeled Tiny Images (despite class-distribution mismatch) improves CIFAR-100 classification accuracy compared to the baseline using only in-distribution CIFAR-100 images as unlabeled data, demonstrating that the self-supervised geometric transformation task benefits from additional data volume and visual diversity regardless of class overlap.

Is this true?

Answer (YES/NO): NO